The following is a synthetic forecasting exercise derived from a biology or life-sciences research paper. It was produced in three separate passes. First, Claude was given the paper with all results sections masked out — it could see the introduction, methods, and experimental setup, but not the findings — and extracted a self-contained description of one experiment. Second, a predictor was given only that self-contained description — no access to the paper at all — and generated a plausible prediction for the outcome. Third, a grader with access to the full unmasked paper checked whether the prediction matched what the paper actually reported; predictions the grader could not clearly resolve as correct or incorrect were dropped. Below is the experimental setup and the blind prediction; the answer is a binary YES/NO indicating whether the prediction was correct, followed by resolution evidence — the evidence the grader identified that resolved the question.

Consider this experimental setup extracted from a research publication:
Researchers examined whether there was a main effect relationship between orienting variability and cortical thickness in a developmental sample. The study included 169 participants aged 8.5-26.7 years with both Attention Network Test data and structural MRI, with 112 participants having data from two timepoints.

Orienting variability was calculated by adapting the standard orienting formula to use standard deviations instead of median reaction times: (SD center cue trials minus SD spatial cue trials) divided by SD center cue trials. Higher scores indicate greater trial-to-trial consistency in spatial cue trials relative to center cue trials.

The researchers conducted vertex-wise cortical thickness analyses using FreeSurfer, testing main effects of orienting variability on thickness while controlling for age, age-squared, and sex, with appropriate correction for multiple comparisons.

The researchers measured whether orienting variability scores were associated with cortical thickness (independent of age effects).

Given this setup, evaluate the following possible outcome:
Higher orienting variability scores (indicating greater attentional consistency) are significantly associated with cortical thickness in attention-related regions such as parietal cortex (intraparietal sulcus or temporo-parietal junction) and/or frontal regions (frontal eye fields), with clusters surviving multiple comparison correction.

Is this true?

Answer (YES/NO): NO